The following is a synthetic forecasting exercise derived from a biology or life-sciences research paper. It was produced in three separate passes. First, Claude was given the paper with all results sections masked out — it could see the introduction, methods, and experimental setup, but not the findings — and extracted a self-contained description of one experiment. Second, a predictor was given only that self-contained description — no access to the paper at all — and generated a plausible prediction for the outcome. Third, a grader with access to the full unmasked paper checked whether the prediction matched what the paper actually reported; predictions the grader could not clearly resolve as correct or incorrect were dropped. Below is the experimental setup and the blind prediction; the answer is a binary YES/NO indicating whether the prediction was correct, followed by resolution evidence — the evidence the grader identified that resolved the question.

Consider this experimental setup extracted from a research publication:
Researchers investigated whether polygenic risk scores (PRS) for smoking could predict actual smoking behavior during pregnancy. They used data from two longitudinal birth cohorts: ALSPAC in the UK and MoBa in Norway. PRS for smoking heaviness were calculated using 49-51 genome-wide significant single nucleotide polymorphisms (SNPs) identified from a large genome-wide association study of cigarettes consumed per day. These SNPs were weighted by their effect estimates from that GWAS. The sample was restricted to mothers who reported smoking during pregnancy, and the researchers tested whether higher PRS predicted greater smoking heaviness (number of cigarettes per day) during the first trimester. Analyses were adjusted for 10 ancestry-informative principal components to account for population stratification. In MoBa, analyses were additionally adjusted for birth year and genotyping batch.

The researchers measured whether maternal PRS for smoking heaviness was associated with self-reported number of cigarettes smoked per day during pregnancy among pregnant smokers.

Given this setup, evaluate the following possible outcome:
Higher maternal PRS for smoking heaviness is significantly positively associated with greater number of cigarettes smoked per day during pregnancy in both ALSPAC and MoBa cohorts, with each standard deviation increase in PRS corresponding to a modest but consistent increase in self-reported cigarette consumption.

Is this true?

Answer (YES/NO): YES